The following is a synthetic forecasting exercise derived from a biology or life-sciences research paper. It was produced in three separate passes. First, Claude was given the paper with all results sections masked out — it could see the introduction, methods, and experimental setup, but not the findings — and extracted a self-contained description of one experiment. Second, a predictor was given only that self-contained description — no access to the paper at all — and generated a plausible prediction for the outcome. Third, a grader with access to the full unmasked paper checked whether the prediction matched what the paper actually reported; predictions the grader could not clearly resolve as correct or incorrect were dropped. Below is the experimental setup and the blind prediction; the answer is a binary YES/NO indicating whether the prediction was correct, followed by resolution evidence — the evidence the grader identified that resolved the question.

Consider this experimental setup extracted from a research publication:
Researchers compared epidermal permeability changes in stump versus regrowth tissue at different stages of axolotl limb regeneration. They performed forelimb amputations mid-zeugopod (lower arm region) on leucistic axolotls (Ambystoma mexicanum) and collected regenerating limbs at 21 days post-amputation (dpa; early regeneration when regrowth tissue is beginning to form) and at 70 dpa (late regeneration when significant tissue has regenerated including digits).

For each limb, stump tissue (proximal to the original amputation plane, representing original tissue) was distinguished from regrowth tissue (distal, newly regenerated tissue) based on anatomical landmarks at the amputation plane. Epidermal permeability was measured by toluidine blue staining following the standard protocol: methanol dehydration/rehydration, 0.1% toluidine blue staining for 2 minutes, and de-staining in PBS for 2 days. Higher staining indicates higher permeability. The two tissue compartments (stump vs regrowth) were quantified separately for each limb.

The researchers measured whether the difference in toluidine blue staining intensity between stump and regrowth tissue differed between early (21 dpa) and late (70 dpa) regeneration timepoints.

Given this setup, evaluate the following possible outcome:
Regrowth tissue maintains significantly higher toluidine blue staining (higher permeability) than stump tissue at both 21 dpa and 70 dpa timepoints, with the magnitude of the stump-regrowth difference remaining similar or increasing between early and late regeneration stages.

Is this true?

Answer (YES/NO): NO